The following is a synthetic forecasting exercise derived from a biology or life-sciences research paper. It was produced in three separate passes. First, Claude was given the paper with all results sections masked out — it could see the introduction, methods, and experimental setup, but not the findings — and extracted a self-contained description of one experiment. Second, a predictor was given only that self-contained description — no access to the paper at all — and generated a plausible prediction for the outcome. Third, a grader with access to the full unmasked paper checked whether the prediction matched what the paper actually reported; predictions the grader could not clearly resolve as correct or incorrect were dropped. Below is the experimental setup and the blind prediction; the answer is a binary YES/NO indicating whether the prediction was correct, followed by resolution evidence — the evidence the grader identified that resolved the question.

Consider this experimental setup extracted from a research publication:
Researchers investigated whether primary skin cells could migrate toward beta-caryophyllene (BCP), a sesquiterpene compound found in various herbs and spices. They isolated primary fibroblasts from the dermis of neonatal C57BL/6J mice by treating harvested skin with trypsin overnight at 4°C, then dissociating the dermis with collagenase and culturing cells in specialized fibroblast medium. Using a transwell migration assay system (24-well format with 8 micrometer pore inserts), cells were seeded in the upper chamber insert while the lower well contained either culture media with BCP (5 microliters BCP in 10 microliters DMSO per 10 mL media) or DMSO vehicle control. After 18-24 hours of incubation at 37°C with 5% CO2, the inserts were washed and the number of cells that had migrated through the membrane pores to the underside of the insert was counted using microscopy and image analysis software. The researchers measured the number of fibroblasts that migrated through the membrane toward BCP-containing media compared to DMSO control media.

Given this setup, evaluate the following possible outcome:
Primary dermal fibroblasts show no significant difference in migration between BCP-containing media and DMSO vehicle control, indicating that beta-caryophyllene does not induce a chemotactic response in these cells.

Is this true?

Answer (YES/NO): NO